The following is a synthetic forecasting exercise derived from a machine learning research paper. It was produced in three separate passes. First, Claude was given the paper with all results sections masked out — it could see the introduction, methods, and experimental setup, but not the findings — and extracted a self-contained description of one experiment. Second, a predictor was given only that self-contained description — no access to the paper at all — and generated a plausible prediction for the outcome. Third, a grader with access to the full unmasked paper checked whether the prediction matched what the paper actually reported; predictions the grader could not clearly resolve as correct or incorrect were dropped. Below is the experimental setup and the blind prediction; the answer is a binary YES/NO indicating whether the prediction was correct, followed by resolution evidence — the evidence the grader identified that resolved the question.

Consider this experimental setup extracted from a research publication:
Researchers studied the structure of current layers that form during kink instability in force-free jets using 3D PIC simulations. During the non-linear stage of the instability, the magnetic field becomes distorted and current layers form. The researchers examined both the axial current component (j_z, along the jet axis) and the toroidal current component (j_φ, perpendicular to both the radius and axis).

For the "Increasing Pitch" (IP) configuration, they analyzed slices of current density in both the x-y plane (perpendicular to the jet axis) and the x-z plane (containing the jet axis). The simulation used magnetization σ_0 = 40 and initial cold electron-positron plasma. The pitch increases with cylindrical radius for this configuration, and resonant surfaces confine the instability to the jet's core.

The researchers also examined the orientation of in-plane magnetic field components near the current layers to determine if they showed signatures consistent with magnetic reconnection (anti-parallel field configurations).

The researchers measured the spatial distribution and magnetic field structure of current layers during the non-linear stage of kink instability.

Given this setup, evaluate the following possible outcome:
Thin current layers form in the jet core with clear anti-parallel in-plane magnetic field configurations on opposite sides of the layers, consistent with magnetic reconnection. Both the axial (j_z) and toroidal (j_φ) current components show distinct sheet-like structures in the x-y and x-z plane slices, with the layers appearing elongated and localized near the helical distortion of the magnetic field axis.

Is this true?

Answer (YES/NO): NO